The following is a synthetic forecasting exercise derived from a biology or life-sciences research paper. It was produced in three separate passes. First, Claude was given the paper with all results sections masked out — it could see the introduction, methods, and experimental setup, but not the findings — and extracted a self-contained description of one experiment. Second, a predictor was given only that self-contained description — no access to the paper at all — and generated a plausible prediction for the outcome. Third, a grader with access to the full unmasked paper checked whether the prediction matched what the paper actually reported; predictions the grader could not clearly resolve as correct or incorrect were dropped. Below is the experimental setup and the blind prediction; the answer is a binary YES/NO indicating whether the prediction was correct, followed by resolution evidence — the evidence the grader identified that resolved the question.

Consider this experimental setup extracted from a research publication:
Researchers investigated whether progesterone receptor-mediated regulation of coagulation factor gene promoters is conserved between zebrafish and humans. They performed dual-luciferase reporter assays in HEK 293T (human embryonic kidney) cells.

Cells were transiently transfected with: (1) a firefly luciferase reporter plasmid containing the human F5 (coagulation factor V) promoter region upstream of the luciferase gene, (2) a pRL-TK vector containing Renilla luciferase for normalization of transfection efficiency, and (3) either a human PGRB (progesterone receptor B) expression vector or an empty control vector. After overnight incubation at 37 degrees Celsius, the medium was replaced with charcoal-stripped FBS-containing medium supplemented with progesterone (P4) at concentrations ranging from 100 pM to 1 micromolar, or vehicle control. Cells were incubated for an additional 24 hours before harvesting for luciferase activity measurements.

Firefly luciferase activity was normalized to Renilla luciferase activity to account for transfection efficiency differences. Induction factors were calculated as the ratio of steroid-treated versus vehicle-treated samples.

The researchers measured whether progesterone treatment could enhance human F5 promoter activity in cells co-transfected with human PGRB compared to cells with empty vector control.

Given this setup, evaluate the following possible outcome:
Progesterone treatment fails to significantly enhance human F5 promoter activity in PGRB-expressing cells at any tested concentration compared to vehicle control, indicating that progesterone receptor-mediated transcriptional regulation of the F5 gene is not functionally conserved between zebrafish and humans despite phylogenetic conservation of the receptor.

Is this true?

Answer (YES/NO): NO